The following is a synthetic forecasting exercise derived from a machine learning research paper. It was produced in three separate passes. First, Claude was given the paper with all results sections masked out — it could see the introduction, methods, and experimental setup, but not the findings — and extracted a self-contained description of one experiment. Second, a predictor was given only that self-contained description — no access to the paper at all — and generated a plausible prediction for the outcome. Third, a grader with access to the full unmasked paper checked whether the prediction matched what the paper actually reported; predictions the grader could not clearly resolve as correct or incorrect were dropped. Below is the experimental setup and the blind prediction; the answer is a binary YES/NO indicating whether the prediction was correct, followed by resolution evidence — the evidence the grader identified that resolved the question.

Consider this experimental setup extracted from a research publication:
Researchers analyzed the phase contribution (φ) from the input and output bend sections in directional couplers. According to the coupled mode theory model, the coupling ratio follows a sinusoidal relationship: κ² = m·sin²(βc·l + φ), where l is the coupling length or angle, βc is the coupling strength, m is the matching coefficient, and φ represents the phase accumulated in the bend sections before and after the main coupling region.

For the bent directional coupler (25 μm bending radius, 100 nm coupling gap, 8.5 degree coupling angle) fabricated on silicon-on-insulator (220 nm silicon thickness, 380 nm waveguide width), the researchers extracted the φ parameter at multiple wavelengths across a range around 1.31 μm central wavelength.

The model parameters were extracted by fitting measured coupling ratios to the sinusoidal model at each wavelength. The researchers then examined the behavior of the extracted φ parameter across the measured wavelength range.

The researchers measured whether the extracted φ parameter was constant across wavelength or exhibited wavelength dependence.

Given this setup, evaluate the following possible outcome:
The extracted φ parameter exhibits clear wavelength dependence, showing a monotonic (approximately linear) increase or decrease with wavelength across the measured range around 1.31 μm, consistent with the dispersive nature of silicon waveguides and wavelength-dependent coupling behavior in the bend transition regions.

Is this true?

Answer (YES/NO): YES